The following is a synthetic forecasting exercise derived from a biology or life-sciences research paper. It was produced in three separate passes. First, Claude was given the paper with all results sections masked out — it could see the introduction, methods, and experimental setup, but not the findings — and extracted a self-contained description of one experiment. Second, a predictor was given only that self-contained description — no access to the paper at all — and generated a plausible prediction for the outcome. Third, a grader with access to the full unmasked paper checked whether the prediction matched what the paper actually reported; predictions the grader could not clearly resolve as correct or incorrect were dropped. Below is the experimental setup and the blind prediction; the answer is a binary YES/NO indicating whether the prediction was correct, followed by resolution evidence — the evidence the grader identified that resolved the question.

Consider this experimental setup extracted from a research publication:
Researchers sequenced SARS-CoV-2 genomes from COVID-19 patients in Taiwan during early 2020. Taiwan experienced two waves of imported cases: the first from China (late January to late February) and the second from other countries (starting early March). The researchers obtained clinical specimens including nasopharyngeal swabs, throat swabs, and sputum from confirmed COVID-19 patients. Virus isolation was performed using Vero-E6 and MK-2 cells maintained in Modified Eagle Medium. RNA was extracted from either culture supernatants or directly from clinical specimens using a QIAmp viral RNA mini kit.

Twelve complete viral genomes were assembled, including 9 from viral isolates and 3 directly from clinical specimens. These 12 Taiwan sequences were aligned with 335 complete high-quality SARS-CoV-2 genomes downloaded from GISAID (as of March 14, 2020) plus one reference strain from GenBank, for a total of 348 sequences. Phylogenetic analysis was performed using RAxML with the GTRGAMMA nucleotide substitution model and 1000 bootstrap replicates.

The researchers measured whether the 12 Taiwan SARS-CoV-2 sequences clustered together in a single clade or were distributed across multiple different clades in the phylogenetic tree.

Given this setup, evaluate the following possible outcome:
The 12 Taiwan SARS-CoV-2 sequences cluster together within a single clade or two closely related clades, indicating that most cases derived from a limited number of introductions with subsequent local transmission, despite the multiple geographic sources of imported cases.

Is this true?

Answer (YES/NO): NO